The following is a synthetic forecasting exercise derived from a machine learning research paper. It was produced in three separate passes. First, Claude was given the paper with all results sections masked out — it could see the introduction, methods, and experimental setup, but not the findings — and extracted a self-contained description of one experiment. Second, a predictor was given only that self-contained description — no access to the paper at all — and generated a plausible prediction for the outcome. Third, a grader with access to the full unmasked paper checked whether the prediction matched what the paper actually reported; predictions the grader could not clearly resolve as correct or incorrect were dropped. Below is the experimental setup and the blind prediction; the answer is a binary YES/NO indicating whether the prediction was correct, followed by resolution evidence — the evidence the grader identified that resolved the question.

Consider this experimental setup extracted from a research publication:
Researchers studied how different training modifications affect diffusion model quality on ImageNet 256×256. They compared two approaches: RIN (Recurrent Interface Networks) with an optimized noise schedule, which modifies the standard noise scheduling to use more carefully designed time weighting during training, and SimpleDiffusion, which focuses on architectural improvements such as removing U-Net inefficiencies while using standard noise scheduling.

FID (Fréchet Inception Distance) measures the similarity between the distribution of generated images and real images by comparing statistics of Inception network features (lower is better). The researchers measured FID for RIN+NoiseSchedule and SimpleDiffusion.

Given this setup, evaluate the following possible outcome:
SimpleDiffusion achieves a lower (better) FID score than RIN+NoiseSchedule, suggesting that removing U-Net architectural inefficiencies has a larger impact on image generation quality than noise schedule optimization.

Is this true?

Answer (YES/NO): YES